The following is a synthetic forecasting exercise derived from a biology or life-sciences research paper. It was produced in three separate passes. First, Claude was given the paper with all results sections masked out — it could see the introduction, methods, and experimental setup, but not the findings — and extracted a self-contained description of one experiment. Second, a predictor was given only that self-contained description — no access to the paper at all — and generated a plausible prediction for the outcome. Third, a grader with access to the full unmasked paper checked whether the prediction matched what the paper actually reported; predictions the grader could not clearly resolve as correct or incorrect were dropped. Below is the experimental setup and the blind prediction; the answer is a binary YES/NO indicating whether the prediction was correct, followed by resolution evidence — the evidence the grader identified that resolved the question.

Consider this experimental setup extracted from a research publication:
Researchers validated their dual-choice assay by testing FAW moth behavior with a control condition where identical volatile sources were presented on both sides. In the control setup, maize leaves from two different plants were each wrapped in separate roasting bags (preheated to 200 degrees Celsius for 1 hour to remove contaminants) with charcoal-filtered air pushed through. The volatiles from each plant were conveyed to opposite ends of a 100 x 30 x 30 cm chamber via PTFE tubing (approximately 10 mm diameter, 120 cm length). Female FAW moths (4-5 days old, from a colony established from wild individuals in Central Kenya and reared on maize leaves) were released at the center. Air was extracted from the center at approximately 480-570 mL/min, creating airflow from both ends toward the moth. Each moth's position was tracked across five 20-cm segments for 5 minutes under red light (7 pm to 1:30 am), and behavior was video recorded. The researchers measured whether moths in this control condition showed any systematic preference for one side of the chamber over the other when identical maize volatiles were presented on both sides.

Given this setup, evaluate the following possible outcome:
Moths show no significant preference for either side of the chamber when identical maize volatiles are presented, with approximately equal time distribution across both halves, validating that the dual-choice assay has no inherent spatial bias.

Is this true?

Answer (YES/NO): YES